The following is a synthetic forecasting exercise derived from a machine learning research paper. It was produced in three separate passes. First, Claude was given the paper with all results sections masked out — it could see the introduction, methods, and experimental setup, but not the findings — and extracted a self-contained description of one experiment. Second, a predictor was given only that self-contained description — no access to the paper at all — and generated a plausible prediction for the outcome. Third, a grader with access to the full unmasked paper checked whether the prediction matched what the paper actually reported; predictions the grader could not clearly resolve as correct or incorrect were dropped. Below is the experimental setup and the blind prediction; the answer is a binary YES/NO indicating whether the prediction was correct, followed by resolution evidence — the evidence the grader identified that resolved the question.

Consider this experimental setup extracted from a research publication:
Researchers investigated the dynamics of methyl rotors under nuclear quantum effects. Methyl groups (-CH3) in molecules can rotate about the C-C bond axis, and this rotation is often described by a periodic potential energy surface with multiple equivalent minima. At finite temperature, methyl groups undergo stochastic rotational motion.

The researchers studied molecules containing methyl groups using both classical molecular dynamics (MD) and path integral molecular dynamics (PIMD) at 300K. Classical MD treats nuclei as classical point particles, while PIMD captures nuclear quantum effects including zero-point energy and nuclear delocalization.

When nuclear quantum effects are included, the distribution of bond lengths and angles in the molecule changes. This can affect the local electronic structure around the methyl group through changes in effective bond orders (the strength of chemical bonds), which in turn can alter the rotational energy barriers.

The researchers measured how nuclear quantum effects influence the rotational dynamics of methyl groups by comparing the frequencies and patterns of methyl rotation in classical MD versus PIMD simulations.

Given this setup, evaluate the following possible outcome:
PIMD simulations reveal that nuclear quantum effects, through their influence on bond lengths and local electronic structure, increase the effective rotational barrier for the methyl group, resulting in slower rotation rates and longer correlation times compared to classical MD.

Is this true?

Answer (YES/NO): YES